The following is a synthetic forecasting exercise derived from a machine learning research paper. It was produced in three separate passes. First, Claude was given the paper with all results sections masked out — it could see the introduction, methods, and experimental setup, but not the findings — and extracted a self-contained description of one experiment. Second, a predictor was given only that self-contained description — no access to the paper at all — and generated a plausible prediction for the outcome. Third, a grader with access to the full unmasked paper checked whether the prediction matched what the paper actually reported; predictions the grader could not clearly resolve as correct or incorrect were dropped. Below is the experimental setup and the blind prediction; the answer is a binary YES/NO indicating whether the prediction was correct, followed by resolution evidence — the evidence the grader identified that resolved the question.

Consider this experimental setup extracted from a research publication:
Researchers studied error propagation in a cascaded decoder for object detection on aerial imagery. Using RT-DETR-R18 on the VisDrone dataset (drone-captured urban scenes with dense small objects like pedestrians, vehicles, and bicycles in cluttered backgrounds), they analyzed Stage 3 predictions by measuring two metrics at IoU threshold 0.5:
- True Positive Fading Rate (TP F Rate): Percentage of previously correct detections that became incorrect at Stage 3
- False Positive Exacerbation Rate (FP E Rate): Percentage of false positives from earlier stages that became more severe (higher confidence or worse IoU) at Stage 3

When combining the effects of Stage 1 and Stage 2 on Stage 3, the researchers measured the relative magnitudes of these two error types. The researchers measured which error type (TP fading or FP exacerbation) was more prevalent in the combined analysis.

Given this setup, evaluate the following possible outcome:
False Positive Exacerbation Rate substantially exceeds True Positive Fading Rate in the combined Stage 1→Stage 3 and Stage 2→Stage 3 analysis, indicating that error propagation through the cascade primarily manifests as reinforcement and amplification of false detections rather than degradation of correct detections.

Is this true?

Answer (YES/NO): YES